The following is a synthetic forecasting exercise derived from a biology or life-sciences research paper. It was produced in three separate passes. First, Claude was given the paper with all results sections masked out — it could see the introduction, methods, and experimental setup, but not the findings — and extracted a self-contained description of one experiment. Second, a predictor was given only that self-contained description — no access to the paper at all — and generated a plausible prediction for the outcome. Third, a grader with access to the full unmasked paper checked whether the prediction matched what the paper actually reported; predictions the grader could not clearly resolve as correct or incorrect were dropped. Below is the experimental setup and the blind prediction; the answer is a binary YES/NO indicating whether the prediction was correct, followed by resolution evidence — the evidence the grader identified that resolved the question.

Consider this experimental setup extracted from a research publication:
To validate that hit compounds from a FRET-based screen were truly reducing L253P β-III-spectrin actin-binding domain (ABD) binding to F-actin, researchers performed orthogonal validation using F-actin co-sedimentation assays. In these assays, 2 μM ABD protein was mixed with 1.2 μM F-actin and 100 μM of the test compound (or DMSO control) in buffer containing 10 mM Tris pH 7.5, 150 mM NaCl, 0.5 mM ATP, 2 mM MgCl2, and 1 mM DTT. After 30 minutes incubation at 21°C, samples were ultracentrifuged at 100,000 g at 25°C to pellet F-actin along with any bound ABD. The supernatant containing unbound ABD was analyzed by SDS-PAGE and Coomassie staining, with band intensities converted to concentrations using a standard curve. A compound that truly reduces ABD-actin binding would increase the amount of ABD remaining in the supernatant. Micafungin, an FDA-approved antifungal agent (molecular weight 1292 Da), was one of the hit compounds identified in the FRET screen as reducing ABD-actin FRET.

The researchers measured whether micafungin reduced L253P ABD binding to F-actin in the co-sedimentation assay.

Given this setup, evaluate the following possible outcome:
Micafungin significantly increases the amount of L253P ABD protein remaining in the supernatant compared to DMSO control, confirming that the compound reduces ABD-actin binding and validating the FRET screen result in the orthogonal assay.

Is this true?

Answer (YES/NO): YES